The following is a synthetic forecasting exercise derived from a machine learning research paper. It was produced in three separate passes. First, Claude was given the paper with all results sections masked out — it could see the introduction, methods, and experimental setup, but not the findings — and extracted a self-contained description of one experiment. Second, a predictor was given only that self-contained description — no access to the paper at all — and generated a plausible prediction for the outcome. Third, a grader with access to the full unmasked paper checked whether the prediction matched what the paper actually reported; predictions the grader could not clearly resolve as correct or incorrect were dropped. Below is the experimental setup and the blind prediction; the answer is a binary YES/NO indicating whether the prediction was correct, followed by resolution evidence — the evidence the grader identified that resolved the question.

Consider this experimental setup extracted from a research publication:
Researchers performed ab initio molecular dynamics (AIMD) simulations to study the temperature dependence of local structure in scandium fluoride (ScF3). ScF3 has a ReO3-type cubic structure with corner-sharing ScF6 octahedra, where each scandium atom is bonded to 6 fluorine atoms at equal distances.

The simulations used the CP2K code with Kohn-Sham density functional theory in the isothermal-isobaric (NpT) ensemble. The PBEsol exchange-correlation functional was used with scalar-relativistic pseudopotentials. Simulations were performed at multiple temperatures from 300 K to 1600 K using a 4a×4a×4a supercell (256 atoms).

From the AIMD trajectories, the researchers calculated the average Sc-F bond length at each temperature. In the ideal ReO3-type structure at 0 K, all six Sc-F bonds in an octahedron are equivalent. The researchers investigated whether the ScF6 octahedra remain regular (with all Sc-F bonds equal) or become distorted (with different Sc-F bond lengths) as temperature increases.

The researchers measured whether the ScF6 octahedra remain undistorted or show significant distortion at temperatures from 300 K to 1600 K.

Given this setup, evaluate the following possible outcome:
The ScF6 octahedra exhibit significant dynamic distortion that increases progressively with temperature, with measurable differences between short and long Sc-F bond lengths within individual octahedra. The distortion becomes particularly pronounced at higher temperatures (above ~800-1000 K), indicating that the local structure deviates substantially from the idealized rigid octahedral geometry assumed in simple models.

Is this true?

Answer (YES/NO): NO